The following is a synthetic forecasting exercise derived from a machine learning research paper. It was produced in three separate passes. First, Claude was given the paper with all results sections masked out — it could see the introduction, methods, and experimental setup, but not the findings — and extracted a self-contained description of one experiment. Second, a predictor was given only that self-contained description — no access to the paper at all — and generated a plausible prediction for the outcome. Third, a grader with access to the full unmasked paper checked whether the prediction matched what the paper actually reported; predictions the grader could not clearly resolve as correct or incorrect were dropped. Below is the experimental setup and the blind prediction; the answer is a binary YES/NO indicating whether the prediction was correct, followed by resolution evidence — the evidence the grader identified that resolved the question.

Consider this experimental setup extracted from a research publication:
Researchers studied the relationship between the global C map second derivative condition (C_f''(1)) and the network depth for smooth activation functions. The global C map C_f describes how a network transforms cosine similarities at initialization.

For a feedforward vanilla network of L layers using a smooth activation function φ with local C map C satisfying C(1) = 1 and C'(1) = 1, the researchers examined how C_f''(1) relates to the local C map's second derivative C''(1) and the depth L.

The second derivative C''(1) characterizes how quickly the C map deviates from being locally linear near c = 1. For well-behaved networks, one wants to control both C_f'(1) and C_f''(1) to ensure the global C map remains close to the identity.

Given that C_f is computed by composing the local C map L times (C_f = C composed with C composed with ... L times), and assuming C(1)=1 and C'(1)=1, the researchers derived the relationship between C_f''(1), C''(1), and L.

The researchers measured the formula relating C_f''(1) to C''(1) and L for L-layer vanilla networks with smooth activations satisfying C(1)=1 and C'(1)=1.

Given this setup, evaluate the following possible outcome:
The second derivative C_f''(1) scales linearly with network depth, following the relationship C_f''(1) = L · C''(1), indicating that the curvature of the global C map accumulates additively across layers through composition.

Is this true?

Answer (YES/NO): YES